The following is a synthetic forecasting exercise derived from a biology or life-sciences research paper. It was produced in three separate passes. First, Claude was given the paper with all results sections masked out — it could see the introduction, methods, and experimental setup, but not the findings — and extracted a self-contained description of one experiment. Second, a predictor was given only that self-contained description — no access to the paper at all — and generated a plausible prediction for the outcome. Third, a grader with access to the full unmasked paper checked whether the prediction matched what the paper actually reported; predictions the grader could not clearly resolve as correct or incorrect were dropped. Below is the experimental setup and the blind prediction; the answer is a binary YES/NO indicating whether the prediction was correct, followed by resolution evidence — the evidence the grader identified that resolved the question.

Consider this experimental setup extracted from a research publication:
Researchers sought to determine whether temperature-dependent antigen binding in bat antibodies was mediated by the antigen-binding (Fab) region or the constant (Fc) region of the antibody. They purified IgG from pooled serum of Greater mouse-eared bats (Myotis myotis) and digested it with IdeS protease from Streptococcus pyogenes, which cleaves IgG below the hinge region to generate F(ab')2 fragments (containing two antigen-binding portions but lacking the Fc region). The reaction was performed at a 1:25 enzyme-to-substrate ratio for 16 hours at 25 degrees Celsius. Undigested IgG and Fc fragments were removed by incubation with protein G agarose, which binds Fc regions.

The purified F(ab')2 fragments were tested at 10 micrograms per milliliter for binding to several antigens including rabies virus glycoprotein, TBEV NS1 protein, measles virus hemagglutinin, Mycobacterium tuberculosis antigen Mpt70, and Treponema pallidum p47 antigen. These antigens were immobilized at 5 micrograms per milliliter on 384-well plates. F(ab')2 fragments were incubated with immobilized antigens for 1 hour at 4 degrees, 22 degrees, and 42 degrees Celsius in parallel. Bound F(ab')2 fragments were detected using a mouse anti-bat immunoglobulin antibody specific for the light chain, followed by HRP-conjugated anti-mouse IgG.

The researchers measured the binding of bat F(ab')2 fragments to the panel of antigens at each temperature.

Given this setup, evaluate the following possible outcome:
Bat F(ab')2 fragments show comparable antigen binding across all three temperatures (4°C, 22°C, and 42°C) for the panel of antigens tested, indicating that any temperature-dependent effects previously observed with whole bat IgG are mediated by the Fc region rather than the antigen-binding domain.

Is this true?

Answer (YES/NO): NO